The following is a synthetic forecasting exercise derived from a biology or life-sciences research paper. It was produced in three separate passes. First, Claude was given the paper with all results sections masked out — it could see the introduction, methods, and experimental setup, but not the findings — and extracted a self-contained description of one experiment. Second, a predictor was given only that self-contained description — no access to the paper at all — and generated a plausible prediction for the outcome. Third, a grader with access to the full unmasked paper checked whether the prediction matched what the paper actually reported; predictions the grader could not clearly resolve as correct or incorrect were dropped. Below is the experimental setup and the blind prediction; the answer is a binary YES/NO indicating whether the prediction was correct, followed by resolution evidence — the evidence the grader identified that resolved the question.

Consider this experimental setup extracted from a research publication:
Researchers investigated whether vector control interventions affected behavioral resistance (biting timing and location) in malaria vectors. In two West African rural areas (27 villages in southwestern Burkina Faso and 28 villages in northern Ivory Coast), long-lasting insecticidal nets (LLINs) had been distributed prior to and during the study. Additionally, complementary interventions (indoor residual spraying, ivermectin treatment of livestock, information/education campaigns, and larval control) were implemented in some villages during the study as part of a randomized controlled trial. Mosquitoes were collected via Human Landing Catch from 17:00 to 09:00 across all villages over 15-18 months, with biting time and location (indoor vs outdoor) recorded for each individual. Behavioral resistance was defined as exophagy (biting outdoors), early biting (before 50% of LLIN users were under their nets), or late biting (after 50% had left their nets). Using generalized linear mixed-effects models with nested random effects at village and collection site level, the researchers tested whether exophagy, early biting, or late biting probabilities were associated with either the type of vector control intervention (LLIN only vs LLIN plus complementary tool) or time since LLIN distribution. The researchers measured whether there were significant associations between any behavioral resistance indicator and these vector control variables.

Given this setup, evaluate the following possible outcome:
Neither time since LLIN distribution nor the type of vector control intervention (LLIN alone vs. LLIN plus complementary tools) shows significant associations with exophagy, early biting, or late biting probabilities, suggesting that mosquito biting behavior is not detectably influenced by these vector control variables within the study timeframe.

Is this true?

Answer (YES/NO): YES